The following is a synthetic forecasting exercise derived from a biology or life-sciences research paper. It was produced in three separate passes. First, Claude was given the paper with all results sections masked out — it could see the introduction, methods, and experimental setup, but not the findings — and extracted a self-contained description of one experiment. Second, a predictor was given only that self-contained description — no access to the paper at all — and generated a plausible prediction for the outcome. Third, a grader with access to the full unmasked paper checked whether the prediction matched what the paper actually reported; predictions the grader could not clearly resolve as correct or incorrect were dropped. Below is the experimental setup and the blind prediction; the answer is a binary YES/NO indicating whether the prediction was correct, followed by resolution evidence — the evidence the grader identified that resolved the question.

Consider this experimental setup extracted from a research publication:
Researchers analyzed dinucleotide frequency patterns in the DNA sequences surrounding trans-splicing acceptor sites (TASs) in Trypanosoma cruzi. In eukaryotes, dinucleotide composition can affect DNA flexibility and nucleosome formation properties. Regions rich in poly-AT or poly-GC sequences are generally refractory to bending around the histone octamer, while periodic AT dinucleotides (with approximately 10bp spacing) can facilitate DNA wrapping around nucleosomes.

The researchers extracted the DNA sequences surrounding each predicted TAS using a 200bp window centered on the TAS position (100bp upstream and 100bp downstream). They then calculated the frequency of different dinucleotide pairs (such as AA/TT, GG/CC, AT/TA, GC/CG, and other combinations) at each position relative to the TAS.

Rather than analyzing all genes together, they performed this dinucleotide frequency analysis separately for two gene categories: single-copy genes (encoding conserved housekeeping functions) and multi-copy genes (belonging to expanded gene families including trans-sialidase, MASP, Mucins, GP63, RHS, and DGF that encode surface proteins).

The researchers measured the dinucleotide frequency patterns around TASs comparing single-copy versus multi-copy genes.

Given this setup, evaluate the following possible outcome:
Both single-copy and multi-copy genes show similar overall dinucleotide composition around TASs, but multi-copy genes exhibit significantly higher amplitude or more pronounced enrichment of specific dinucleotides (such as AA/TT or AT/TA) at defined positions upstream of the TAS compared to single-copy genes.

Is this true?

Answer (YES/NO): NO